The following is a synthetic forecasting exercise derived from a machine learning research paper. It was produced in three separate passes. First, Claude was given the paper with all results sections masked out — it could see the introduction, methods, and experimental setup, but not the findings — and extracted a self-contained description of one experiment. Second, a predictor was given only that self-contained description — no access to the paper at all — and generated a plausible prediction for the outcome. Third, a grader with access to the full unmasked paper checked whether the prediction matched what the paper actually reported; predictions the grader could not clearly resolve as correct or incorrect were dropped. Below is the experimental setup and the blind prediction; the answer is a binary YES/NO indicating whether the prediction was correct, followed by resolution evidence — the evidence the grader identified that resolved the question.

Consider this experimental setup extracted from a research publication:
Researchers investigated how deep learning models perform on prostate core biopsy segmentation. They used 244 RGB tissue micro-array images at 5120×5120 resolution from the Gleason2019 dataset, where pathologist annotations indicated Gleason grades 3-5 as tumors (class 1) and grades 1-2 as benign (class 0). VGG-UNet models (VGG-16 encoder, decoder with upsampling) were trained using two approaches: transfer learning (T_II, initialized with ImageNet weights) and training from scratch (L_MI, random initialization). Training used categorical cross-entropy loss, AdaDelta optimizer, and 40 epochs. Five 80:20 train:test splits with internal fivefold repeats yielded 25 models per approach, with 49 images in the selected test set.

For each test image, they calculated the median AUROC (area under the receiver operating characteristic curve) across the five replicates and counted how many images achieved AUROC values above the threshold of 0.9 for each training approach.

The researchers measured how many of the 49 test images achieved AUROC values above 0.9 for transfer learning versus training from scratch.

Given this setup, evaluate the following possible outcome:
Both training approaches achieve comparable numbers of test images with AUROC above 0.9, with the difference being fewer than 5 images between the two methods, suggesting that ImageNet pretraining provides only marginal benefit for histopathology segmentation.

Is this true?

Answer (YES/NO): NO